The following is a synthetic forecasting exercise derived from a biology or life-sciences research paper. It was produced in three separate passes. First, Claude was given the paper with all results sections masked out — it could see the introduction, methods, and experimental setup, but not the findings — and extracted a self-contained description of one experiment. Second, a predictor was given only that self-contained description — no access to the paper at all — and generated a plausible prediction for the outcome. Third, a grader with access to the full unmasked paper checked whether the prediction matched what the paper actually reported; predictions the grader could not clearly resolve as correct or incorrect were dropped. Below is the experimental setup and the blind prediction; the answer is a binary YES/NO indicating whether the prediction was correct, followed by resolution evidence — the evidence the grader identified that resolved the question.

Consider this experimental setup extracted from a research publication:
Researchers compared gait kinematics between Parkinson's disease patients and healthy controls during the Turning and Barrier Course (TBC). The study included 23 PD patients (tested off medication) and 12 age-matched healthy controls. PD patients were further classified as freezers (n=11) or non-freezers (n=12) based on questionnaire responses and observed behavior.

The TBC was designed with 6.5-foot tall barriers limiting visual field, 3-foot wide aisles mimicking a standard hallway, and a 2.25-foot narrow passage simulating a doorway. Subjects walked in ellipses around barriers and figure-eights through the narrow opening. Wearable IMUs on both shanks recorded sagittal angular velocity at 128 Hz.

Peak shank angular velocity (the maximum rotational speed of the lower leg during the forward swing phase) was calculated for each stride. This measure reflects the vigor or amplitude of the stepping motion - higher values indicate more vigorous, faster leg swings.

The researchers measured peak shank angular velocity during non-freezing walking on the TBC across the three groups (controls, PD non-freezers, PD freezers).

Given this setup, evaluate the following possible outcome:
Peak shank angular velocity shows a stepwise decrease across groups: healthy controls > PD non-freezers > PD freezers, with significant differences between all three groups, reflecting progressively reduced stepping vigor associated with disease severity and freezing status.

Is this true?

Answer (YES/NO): NO